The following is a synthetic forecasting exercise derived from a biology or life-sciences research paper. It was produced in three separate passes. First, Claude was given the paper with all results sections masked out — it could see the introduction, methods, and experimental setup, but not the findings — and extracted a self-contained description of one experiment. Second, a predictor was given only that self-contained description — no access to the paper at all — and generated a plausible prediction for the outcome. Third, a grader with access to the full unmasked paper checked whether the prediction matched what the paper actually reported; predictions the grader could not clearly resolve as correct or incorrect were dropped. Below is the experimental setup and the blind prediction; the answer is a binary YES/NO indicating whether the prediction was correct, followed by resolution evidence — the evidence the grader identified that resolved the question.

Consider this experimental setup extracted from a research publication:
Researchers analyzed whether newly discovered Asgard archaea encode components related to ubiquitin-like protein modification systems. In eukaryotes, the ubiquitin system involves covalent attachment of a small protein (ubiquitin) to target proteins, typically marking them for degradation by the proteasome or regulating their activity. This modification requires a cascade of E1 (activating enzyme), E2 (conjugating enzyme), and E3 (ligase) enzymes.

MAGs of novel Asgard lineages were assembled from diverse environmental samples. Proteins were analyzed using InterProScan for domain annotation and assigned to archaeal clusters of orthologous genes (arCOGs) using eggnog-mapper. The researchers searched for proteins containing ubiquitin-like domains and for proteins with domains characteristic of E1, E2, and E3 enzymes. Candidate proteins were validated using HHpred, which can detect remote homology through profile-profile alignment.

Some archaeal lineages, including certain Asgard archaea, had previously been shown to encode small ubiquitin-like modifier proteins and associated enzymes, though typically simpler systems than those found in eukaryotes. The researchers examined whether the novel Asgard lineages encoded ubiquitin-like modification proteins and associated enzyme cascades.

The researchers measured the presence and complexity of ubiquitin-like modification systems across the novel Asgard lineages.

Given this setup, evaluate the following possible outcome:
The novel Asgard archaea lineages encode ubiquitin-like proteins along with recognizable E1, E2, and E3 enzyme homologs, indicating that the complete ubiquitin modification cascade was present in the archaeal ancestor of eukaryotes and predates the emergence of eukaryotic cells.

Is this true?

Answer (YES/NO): YES